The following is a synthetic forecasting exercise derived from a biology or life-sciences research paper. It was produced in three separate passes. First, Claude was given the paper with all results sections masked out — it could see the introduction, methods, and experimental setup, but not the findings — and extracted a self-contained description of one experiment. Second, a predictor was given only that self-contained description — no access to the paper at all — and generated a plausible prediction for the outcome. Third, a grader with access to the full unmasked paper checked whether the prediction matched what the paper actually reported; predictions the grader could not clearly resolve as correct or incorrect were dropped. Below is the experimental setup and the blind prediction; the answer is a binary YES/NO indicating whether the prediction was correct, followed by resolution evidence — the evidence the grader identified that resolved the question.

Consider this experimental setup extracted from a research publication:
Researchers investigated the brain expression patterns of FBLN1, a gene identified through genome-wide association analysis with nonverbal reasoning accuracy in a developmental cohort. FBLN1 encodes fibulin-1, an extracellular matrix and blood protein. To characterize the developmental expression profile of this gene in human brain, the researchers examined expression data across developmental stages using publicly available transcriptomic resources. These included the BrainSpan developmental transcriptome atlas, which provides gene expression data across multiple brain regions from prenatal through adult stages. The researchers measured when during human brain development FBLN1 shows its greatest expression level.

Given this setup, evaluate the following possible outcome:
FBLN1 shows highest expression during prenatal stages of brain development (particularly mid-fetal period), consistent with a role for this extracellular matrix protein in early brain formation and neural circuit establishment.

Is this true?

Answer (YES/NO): YES